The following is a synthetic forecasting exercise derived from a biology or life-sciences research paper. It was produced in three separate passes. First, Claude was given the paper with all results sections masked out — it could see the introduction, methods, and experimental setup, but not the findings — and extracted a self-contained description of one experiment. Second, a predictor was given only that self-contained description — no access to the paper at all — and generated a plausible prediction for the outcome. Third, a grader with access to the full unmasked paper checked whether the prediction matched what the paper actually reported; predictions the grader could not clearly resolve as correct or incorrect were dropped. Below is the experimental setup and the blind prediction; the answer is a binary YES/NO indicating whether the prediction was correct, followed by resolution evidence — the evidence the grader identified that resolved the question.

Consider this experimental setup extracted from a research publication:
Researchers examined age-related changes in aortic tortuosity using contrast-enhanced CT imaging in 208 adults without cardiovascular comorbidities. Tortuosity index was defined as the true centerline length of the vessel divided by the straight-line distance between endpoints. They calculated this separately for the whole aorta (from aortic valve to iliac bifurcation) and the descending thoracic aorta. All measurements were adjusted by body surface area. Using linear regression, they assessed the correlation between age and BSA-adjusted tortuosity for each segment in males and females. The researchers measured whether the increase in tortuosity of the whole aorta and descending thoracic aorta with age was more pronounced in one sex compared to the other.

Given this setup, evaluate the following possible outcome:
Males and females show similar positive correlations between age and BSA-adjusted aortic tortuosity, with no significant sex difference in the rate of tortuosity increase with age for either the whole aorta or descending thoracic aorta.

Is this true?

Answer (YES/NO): NO